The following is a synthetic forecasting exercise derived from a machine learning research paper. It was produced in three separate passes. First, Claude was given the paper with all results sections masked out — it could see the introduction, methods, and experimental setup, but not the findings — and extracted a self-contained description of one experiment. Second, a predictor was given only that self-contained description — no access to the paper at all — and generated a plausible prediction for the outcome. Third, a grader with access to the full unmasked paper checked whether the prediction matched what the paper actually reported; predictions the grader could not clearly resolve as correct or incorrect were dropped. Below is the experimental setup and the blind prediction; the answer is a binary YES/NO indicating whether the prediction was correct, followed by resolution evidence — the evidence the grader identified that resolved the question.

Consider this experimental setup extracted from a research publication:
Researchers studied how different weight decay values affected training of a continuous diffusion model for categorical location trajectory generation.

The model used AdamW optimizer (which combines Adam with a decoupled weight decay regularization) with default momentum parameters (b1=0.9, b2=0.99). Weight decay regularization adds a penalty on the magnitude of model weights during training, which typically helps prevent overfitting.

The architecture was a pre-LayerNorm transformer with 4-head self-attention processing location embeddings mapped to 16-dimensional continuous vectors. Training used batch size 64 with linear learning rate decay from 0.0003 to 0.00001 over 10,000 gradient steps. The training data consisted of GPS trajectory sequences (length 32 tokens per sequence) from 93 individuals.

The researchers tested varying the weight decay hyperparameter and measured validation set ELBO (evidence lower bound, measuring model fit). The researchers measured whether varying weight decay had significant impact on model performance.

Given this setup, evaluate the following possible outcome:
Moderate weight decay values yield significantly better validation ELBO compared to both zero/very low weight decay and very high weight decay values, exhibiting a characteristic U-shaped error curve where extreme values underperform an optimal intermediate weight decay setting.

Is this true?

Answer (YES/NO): NO